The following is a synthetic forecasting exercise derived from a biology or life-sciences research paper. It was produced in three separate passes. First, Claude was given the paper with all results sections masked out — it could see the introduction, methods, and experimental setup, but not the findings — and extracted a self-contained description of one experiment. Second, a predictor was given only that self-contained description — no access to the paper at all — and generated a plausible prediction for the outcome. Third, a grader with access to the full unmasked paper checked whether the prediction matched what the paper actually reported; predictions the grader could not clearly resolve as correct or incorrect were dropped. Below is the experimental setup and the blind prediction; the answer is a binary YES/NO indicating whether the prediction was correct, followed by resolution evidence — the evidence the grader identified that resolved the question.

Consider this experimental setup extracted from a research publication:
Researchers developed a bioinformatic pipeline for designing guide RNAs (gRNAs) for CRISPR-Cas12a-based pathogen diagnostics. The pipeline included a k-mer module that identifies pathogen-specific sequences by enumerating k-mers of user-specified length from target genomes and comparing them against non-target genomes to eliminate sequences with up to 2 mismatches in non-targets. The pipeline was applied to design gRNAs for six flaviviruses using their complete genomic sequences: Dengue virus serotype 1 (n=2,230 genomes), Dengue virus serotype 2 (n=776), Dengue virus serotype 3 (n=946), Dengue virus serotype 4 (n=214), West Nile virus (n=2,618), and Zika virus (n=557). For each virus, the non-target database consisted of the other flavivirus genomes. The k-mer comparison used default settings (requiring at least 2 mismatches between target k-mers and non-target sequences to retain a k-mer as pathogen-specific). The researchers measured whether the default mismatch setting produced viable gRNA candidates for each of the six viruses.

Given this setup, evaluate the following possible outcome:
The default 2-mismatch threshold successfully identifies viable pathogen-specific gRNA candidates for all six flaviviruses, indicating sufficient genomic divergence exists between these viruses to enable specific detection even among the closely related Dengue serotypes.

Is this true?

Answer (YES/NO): NO